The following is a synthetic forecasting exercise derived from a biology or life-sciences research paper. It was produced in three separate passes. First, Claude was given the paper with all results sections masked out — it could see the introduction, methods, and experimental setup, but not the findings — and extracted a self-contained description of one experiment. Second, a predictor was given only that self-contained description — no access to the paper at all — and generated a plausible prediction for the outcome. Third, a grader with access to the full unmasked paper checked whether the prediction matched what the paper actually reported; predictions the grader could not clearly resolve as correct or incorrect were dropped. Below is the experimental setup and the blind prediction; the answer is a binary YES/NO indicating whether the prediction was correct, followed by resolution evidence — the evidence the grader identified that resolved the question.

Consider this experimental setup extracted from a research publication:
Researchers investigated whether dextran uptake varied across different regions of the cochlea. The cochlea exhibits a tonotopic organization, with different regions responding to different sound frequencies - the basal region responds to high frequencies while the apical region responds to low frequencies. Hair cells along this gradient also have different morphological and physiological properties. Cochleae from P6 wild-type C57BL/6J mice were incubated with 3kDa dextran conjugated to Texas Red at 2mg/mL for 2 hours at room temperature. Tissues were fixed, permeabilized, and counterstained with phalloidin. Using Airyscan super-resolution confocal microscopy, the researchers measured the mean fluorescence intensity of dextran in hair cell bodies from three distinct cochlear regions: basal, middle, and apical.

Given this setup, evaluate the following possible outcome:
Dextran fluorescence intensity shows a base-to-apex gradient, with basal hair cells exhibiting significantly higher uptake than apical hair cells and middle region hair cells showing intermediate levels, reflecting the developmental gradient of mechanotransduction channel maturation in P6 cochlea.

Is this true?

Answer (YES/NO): NO